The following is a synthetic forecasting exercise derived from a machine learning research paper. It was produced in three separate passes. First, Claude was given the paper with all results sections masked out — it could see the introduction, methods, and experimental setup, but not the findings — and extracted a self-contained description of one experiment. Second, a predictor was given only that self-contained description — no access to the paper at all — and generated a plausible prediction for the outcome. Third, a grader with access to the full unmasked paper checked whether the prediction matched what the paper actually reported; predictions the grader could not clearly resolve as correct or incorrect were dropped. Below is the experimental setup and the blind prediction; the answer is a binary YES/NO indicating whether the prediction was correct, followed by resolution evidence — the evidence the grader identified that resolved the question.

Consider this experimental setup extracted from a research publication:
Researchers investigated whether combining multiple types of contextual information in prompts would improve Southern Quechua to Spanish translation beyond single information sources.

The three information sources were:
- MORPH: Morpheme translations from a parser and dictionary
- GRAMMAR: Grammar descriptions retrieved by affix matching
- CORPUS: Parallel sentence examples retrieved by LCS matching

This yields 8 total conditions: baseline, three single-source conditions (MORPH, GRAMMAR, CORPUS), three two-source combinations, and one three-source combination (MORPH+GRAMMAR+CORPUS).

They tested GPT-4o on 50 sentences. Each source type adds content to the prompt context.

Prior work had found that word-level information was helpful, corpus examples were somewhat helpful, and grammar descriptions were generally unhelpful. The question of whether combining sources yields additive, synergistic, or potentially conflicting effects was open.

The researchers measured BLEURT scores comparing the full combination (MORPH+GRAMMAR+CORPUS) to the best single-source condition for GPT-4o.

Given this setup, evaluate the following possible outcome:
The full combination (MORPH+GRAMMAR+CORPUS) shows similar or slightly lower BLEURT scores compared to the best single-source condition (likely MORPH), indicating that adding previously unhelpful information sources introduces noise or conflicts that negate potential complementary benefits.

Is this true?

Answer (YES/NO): NO